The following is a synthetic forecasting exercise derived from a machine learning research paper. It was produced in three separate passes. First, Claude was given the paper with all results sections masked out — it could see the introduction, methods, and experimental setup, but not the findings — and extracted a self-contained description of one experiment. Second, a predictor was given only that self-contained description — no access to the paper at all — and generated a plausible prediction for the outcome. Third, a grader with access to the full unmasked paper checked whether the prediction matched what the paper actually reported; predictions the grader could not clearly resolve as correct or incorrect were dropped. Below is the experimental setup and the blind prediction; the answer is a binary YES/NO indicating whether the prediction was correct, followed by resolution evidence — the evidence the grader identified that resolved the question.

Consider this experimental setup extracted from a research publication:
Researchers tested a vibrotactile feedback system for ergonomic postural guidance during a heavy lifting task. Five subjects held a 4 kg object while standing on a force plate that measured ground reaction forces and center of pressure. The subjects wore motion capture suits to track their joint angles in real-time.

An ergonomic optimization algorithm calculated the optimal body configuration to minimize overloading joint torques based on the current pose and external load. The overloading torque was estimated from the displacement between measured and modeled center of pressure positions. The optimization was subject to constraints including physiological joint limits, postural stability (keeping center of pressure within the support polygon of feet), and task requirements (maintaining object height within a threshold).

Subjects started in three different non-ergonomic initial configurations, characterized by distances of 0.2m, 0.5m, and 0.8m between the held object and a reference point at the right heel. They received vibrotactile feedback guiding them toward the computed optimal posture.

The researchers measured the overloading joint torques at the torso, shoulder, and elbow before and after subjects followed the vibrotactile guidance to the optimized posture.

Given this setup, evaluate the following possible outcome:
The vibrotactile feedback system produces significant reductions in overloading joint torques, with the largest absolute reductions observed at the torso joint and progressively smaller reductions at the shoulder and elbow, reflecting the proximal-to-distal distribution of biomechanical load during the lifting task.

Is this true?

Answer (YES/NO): NO